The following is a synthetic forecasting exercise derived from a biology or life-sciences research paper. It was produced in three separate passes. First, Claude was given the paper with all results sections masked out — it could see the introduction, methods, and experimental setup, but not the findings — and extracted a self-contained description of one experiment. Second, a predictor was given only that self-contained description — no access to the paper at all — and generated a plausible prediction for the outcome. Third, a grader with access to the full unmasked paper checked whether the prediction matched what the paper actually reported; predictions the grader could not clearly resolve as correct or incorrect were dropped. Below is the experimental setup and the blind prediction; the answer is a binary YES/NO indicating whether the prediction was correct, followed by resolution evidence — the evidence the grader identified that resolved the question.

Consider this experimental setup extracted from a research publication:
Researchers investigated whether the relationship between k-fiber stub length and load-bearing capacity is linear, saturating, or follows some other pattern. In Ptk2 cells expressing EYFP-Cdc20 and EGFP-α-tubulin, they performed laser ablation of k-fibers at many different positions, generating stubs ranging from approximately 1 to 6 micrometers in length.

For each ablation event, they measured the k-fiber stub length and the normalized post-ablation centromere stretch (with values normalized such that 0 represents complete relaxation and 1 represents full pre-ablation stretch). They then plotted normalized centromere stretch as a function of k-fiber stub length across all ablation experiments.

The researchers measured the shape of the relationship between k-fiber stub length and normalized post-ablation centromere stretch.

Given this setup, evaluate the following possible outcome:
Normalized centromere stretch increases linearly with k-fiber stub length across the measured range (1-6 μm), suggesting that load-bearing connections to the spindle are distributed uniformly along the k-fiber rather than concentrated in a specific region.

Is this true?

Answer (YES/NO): NO